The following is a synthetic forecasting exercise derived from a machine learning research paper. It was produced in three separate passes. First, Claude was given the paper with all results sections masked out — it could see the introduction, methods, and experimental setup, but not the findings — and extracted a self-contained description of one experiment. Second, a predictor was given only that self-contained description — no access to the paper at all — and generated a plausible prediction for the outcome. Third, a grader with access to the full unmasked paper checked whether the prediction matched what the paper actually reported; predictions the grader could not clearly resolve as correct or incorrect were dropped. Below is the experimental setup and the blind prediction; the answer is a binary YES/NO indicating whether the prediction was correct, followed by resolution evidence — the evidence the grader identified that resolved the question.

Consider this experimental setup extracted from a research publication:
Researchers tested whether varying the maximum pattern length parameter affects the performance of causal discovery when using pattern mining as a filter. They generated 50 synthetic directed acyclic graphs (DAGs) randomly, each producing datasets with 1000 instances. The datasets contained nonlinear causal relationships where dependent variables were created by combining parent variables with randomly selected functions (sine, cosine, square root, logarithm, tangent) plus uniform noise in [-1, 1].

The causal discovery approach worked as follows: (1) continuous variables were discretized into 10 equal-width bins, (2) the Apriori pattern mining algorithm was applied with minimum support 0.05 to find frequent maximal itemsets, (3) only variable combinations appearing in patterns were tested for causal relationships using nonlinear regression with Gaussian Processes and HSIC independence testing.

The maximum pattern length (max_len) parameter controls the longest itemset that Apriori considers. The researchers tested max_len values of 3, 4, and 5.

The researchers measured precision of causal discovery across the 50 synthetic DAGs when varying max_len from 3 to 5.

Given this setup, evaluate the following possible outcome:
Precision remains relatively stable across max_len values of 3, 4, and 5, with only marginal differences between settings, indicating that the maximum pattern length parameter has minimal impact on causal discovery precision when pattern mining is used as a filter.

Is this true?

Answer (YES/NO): YES